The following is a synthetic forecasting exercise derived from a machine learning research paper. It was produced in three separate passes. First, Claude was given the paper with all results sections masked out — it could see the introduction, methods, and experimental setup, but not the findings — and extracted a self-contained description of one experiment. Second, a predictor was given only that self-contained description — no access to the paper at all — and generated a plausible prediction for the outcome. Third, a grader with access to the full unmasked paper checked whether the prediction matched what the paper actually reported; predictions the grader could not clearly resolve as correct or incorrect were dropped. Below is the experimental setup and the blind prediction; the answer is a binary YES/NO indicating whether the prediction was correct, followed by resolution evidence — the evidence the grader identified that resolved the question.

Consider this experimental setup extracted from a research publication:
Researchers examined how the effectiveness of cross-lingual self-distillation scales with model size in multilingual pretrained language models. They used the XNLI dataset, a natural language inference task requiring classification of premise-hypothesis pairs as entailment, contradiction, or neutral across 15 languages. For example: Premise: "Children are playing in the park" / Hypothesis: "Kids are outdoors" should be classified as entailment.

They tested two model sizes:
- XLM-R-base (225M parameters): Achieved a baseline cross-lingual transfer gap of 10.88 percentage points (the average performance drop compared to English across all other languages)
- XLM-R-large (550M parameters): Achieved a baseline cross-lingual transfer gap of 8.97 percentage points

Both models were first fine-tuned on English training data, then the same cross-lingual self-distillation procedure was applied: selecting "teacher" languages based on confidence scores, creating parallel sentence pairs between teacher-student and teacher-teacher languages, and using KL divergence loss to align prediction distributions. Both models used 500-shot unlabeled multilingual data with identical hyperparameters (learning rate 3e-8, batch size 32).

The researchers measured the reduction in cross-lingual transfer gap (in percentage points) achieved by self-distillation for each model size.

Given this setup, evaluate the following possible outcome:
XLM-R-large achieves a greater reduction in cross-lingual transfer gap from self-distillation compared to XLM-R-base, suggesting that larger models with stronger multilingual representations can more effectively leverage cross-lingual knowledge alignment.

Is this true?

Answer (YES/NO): YES